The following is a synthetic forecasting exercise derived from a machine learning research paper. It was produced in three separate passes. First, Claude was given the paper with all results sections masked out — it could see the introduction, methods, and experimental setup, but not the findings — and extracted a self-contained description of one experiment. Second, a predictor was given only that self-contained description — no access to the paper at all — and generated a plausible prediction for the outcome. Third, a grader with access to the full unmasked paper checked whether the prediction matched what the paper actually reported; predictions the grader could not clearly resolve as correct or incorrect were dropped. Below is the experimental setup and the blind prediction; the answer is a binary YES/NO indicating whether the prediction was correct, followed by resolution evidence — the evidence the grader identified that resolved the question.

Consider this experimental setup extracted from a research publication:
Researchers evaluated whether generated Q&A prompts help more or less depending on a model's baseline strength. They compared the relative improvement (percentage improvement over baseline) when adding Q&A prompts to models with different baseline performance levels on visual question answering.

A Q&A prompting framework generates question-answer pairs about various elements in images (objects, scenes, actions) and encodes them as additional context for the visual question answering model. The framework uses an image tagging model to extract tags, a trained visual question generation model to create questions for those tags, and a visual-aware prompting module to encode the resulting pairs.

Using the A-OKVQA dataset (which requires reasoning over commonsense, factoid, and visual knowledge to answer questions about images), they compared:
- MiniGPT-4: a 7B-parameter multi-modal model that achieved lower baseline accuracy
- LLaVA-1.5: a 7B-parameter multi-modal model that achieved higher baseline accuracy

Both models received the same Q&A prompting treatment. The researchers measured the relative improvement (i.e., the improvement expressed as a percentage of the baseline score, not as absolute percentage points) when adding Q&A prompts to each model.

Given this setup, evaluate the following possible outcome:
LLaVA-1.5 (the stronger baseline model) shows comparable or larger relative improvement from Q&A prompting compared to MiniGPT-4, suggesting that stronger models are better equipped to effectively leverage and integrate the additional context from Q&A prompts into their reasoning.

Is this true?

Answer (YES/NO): NO